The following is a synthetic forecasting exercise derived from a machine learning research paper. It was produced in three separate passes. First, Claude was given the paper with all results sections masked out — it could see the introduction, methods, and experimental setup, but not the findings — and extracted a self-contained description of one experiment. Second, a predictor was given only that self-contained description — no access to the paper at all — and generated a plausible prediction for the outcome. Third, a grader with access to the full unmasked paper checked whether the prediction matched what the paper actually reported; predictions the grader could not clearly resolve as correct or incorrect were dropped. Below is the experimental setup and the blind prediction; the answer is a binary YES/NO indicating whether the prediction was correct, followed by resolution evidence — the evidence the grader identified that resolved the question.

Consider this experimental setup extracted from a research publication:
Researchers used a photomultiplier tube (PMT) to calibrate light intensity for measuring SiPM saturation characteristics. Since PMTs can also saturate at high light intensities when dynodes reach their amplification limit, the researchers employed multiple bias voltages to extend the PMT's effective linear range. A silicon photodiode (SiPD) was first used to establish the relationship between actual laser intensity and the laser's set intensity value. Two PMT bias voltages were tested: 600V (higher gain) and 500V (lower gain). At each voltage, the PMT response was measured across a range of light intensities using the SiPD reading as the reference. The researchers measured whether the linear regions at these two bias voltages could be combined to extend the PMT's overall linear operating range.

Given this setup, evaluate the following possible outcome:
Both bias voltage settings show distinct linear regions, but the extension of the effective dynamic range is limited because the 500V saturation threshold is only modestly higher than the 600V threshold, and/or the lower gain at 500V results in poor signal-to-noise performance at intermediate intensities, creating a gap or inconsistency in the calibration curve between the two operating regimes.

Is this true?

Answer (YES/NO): NO